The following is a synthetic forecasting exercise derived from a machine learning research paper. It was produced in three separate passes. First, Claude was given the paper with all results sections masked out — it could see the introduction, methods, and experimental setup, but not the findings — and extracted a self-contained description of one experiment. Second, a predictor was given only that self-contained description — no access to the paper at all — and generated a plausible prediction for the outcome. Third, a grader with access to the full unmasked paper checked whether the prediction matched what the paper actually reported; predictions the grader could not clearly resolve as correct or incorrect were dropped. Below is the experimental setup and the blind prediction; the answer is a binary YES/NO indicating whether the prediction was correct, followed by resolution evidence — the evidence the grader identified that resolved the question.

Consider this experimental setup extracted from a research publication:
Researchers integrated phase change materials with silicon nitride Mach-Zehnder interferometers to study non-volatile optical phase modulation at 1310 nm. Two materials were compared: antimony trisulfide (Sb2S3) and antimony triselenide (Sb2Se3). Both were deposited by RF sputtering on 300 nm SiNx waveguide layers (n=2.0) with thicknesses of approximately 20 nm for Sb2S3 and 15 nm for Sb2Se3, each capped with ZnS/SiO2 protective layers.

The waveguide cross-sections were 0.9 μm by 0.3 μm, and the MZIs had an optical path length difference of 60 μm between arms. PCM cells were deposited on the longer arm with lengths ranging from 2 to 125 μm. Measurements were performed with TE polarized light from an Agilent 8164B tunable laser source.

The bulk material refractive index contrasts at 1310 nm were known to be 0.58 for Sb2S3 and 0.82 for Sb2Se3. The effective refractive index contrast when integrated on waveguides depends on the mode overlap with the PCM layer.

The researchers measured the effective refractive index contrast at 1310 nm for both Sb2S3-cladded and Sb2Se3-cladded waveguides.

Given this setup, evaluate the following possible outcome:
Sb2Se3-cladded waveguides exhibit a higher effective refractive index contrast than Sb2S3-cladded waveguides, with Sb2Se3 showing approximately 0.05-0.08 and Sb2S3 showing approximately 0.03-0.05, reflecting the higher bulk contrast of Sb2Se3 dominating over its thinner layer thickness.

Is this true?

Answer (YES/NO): NO